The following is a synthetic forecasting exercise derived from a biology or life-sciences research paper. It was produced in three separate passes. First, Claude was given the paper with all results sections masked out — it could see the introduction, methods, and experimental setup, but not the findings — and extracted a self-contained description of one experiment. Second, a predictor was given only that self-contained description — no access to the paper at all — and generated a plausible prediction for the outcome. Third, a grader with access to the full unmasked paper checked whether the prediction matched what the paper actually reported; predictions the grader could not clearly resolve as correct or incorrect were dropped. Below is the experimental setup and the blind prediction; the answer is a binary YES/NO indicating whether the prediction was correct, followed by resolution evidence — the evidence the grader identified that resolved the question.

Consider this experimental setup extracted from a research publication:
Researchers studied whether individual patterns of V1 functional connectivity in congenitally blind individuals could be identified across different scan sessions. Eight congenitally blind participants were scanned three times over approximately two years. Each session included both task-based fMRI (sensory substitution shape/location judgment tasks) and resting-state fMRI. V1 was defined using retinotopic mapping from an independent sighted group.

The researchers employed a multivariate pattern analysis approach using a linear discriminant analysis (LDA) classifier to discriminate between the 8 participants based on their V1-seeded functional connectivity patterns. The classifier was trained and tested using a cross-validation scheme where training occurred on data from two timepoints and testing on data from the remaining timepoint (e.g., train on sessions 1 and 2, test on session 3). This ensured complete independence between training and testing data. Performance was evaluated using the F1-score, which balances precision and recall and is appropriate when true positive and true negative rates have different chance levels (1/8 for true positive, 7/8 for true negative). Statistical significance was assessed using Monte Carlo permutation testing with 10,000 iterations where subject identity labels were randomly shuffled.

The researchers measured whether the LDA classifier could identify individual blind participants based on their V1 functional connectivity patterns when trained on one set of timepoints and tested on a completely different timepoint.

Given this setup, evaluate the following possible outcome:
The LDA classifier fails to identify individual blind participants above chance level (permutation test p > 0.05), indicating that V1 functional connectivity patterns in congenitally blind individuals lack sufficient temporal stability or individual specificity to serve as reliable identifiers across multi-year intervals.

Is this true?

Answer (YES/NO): NO